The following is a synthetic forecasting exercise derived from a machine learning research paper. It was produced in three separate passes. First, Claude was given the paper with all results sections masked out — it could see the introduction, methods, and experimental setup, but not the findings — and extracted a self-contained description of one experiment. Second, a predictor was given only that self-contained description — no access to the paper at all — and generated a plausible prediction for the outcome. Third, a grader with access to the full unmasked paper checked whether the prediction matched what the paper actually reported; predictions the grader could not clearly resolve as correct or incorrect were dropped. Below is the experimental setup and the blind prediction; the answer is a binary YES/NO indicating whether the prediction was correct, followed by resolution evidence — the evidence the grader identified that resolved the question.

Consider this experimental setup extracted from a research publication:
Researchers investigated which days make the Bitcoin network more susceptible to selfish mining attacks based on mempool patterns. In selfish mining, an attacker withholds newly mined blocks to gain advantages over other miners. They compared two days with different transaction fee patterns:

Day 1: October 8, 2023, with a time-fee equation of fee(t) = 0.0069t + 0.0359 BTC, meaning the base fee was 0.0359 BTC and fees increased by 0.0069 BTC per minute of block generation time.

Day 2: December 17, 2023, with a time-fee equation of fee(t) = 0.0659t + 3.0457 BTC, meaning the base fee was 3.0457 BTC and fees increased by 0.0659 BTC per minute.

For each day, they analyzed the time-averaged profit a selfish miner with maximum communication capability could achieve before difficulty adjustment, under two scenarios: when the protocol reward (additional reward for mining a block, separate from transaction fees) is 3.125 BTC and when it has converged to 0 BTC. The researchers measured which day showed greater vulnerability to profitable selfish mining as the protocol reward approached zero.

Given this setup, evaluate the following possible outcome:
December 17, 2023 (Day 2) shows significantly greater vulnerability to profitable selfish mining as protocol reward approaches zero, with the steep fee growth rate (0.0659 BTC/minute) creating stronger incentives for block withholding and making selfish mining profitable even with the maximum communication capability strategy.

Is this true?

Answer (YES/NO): NO